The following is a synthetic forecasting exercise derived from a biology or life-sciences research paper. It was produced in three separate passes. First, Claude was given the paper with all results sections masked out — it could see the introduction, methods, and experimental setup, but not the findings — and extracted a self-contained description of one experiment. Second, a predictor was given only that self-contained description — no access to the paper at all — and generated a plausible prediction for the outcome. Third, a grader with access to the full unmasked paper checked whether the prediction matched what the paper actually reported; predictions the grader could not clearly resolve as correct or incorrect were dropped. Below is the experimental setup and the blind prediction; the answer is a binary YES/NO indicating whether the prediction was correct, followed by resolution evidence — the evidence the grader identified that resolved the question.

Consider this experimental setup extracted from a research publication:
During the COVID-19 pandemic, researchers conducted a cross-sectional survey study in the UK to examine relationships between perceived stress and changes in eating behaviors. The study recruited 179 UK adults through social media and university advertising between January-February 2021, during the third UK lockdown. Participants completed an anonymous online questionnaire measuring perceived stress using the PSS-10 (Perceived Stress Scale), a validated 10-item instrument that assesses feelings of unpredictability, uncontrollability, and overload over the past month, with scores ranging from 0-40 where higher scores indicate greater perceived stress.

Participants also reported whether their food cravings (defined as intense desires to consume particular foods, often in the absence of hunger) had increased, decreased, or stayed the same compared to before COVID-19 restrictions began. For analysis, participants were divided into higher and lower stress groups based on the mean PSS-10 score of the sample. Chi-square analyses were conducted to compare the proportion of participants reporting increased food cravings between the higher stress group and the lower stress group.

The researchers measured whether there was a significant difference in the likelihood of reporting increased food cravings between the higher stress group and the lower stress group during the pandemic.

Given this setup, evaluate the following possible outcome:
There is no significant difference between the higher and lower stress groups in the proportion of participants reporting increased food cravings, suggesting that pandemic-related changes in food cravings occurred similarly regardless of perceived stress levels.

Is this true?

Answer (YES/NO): NO